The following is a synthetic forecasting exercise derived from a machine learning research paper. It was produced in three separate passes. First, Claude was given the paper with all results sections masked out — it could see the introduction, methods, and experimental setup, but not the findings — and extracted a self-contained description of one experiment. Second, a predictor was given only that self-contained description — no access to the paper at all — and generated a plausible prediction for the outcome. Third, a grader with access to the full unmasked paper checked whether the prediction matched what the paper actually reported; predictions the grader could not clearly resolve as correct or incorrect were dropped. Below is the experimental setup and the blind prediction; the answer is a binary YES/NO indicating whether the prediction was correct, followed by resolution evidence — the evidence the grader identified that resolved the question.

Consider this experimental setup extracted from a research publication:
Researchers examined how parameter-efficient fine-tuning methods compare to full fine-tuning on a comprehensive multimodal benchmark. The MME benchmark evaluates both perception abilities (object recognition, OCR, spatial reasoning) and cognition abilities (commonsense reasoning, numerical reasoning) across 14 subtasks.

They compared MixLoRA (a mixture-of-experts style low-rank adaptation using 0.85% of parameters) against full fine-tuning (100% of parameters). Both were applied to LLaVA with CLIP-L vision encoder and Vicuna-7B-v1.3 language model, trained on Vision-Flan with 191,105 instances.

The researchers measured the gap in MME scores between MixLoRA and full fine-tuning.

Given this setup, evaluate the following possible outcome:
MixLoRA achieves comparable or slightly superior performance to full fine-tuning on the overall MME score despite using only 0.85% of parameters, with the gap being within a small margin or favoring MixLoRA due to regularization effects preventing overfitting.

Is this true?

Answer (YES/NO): NO